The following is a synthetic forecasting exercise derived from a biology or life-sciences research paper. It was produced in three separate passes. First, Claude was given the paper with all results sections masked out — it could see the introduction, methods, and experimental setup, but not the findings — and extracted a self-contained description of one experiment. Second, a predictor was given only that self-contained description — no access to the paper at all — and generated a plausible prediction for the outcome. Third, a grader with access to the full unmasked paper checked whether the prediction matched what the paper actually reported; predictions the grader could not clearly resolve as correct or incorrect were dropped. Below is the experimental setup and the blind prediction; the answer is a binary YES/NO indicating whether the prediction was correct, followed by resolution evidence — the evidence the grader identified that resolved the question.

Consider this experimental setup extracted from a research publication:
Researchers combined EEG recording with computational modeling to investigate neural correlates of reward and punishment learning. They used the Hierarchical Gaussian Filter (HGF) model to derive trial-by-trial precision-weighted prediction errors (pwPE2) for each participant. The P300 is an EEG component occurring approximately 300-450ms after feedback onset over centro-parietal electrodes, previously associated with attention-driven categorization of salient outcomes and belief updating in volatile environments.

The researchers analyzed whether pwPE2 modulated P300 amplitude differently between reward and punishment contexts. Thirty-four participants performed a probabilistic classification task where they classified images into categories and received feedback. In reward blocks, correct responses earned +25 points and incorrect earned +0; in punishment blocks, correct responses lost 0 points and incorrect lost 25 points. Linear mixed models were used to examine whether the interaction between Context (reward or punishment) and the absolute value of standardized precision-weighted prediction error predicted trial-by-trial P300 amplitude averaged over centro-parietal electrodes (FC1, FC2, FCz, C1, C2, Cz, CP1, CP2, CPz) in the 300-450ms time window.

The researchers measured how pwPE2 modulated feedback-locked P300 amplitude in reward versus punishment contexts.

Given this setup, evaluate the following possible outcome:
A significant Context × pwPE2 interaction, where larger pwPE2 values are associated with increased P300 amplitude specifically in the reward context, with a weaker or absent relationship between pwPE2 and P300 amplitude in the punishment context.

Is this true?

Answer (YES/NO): NO